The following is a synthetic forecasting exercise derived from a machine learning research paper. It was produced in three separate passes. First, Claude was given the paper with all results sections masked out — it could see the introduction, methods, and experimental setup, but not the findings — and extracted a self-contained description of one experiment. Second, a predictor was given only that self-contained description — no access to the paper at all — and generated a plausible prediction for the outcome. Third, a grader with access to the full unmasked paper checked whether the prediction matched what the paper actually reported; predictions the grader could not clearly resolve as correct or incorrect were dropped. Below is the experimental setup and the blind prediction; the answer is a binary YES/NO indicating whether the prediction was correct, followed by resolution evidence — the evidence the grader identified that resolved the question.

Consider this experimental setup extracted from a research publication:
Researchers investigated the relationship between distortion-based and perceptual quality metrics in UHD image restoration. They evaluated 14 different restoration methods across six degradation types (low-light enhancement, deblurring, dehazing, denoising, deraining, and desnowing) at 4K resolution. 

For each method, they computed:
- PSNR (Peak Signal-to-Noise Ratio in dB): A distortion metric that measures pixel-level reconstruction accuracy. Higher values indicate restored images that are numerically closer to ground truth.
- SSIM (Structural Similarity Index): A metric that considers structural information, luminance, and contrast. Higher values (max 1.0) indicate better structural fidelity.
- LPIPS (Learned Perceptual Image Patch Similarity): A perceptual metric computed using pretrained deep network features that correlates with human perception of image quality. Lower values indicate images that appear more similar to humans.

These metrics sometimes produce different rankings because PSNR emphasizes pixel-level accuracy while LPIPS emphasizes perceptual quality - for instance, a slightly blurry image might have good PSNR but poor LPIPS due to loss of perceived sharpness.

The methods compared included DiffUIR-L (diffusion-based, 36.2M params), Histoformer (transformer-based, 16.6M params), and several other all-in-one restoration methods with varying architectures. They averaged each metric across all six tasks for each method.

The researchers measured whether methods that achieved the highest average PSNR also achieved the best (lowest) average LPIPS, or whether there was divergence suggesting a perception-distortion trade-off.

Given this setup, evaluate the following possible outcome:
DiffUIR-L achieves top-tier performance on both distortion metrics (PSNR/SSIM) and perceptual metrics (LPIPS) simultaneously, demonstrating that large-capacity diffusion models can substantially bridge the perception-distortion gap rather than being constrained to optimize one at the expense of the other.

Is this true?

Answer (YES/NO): NO